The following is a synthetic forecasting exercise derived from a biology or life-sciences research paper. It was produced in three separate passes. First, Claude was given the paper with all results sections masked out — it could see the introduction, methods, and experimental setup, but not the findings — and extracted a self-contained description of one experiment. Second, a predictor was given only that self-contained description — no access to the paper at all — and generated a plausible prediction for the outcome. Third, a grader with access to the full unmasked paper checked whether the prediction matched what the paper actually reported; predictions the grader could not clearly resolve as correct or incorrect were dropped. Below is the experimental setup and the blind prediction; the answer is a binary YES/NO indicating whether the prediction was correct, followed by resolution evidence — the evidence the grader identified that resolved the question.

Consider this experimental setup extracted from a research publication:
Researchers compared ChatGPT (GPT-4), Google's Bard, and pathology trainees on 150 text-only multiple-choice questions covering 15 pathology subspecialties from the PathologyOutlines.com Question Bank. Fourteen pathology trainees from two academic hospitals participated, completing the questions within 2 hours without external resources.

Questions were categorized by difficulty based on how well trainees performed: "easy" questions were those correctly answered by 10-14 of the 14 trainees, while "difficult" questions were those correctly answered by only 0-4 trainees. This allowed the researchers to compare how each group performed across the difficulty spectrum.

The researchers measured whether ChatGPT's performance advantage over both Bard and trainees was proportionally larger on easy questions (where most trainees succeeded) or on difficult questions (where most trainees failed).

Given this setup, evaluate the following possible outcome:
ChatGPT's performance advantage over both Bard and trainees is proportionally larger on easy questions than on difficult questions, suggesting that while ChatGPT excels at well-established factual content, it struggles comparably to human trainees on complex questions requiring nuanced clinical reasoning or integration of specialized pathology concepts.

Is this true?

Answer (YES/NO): NO